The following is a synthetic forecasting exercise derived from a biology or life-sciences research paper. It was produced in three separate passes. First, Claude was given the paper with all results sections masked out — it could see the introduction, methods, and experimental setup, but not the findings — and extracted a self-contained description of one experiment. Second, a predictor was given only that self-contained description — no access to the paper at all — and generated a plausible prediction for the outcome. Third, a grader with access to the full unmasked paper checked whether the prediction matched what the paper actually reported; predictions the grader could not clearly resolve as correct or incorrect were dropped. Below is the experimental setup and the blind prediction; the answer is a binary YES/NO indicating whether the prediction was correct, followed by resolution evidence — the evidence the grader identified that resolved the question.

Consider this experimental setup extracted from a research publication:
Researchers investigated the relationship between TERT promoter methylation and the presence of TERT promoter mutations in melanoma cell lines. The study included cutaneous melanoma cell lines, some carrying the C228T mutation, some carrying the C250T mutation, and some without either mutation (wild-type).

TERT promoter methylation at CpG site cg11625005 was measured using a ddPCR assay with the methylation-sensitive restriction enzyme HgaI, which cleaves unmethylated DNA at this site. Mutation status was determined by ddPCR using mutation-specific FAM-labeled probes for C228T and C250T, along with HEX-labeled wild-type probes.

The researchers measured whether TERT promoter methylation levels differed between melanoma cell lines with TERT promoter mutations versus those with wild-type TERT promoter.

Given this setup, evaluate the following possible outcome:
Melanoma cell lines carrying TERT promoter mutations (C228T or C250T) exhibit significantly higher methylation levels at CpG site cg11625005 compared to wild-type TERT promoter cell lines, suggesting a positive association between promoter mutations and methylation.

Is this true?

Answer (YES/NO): NO